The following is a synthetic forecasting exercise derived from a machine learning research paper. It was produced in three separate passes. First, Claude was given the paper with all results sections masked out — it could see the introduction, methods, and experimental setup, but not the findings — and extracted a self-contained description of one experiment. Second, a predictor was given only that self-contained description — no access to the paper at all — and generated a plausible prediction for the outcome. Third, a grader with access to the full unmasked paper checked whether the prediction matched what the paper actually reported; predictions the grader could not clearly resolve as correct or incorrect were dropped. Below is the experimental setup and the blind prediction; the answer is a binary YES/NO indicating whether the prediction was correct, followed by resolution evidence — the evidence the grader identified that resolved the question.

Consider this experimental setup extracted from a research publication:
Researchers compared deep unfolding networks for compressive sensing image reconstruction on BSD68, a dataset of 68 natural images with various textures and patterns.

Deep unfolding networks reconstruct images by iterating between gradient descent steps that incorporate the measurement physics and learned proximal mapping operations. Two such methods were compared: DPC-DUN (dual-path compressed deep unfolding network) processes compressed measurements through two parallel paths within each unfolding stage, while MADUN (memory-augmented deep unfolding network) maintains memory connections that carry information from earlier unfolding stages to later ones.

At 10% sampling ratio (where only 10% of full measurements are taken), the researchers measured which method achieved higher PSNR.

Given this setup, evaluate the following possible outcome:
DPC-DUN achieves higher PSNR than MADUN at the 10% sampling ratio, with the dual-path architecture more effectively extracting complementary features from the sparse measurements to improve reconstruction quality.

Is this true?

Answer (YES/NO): NO